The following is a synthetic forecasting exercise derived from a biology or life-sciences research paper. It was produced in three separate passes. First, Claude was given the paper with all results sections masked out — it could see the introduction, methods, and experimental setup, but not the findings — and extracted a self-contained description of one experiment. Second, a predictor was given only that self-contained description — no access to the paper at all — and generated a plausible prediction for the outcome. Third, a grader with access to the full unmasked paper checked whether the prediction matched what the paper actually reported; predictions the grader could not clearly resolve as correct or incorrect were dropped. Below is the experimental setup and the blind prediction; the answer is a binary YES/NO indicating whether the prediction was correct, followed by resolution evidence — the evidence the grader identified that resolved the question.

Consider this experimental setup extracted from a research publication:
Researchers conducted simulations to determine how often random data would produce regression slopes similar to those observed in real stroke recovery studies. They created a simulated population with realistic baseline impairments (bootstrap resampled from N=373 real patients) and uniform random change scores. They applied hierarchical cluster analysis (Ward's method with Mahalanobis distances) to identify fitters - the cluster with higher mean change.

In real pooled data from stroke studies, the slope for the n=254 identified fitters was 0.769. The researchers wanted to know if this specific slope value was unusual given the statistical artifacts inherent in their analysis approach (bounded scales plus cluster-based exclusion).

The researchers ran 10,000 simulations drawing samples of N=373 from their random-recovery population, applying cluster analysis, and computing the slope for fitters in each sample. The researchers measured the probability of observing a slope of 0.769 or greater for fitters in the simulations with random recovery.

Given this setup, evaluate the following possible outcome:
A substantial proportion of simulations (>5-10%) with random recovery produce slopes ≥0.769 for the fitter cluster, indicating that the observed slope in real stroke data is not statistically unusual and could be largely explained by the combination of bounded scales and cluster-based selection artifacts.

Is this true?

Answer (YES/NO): YES